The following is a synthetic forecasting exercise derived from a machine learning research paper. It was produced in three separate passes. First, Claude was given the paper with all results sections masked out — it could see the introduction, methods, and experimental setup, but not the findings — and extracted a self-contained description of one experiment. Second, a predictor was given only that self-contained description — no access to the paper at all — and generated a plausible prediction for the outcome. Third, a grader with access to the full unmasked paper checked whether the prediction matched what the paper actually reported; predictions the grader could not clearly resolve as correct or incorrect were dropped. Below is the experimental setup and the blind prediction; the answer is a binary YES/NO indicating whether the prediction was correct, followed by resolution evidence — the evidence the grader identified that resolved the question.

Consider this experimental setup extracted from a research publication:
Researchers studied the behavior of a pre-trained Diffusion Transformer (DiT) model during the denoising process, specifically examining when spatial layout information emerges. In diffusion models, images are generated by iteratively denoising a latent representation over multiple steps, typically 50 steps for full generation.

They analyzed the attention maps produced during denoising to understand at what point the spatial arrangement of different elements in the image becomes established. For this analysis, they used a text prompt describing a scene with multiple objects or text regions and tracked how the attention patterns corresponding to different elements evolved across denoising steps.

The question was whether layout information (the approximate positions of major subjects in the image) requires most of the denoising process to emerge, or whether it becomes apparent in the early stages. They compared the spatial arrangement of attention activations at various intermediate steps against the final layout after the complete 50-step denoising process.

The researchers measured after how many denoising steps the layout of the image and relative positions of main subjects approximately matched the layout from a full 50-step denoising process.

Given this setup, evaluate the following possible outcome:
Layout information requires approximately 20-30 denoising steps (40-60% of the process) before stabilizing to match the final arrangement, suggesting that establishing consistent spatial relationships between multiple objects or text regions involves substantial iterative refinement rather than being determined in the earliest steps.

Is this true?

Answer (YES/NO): NO